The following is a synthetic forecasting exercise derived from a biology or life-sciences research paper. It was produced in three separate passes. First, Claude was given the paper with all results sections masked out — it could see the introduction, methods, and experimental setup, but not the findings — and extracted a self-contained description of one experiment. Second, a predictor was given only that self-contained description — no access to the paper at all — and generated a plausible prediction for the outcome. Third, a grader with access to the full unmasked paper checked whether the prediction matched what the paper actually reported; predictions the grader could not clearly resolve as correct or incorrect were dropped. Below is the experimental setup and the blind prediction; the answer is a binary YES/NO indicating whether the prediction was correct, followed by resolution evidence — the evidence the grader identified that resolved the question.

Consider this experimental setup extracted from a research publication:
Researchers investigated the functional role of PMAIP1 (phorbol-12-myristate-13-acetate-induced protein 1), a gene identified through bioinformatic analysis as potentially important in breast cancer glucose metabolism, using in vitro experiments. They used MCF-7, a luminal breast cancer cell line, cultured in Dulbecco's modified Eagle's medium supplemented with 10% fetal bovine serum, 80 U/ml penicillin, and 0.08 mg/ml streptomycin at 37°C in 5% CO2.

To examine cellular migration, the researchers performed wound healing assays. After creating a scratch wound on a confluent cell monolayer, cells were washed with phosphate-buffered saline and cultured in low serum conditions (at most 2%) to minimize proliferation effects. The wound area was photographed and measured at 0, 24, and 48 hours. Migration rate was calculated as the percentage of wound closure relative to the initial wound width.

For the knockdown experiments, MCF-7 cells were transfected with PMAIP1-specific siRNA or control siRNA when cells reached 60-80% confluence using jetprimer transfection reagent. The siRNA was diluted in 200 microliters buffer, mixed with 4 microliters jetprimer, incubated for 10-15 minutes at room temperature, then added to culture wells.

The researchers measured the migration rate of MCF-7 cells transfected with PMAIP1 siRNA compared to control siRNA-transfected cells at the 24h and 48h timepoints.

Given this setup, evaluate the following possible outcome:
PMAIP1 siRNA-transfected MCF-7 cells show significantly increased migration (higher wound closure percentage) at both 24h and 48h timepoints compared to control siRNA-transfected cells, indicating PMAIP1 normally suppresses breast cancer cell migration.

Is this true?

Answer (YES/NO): YES